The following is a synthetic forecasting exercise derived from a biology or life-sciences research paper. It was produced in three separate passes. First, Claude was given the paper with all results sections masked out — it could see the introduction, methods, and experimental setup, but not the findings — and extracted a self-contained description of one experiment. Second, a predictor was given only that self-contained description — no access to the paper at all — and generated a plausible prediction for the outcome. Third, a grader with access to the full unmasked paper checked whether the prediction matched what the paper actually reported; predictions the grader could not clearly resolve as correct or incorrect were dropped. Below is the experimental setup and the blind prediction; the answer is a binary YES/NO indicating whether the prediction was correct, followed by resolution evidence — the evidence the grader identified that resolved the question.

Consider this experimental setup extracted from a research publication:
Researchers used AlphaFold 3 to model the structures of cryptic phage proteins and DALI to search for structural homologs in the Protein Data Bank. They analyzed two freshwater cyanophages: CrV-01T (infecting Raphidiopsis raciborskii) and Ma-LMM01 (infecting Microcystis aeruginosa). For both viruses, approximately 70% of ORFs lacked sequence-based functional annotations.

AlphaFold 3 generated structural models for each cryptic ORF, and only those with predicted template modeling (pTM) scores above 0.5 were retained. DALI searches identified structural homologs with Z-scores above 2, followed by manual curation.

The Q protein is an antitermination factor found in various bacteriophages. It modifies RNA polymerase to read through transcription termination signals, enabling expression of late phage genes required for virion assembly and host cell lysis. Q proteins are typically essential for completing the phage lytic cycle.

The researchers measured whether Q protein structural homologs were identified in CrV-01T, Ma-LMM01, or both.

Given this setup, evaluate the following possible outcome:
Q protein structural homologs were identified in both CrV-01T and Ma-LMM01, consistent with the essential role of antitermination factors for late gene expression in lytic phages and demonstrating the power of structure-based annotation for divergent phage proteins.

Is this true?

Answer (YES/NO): NO